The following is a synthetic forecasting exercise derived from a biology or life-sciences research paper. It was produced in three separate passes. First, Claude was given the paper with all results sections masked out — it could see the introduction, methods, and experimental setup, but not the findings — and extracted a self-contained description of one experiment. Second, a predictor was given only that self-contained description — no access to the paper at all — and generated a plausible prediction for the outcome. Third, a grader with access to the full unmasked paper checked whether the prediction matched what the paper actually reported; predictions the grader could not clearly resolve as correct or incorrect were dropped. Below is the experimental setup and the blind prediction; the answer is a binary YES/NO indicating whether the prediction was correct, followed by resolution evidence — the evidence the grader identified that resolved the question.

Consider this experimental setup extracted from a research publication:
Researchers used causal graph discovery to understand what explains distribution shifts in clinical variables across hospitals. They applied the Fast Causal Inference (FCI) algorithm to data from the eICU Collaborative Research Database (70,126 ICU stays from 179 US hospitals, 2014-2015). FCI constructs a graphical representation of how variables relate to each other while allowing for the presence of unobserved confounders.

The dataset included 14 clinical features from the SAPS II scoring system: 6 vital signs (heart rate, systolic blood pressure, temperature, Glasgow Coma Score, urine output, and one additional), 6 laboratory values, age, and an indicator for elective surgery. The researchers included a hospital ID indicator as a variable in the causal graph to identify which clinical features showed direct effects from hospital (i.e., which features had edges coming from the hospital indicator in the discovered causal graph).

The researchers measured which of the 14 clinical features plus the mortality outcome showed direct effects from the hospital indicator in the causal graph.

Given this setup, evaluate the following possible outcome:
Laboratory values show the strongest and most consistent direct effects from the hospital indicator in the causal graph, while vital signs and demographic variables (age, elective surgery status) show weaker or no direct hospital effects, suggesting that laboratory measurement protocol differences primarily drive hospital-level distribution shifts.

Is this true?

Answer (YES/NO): NO